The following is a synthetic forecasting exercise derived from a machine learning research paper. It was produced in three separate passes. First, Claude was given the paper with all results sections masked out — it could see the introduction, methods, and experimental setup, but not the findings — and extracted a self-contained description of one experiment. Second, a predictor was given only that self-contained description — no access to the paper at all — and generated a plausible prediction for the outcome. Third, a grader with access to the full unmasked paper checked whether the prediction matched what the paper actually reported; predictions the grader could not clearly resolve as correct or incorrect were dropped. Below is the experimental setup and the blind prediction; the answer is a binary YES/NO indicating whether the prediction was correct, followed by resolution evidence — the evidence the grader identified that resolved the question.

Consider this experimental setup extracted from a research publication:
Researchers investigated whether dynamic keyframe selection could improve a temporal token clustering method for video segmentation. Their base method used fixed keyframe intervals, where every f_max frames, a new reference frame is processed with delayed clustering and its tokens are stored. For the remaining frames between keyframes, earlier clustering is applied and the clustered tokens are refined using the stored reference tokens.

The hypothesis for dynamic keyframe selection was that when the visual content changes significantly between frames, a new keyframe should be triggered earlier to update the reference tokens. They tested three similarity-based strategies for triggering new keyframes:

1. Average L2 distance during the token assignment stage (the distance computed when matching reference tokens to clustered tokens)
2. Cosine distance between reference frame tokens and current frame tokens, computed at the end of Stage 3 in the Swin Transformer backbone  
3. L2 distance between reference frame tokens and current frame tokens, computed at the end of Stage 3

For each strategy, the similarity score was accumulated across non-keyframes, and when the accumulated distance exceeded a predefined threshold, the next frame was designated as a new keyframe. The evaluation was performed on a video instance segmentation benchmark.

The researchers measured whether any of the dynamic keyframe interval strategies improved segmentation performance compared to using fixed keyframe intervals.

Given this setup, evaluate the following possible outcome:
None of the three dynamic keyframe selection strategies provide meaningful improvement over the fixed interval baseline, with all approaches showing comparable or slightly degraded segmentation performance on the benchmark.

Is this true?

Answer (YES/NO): NO